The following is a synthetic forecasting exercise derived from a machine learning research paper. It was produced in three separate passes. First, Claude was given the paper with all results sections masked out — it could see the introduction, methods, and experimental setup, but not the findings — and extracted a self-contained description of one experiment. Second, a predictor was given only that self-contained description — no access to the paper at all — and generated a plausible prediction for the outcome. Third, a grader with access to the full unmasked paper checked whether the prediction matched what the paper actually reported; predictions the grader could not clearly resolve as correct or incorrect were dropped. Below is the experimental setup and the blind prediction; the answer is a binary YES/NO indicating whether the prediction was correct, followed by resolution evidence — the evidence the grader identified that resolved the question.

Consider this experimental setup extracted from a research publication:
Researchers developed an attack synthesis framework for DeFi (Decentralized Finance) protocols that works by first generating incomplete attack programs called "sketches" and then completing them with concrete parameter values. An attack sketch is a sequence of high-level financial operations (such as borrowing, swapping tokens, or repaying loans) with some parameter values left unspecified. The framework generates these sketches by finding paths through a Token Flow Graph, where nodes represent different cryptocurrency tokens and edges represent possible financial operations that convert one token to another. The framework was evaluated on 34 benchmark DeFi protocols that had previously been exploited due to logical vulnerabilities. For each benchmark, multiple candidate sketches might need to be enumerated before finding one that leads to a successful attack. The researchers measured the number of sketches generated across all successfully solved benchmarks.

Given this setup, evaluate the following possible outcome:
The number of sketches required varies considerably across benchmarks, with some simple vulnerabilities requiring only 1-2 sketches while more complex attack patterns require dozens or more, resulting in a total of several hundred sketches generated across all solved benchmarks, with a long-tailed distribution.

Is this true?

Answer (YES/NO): NO